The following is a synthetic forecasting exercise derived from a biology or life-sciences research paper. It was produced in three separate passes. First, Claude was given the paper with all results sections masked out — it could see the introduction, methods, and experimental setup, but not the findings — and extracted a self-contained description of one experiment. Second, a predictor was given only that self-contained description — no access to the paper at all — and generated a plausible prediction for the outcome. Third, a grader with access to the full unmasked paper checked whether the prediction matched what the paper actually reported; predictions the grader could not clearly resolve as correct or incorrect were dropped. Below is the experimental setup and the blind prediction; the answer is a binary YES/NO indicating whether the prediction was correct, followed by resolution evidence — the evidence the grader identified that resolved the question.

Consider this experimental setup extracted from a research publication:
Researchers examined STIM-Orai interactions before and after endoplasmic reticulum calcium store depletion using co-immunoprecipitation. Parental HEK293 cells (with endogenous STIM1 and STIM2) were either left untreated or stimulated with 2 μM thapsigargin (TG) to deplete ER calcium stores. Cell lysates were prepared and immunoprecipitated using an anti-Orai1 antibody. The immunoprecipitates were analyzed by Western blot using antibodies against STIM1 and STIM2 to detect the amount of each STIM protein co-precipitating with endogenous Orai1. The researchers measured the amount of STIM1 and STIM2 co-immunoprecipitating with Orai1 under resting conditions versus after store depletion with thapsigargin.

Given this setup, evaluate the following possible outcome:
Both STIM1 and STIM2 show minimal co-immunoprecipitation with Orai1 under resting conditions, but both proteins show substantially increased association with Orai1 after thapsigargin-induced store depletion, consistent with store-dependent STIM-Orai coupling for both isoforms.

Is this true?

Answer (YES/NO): NO